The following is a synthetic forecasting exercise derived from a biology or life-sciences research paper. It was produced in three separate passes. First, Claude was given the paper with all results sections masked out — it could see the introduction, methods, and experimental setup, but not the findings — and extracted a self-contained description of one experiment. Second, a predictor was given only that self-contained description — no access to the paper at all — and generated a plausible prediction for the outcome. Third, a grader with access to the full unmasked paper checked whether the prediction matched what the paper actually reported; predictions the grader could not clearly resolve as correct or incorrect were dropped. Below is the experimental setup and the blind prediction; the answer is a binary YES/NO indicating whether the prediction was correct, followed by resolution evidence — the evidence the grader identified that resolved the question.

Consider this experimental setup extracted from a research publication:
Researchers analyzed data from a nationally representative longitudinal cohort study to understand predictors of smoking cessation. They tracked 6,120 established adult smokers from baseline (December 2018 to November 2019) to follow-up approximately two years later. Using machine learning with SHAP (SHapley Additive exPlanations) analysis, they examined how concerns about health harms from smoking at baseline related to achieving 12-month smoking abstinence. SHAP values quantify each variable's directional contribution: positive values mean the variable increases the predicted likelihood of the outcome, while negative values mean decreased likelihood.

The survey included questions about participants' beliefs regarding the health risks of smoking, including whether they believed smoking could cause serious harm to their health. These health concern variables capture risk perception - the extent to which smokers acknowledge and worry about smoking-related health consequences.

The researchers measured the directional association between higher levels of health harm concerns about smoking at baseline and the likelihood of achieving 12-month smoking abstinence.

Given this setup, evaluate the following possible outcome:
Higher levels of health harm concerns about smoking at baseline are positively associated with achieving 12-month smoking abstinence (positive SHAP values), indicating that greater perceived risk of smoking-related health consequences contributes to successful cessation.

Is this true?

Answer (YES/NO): YES